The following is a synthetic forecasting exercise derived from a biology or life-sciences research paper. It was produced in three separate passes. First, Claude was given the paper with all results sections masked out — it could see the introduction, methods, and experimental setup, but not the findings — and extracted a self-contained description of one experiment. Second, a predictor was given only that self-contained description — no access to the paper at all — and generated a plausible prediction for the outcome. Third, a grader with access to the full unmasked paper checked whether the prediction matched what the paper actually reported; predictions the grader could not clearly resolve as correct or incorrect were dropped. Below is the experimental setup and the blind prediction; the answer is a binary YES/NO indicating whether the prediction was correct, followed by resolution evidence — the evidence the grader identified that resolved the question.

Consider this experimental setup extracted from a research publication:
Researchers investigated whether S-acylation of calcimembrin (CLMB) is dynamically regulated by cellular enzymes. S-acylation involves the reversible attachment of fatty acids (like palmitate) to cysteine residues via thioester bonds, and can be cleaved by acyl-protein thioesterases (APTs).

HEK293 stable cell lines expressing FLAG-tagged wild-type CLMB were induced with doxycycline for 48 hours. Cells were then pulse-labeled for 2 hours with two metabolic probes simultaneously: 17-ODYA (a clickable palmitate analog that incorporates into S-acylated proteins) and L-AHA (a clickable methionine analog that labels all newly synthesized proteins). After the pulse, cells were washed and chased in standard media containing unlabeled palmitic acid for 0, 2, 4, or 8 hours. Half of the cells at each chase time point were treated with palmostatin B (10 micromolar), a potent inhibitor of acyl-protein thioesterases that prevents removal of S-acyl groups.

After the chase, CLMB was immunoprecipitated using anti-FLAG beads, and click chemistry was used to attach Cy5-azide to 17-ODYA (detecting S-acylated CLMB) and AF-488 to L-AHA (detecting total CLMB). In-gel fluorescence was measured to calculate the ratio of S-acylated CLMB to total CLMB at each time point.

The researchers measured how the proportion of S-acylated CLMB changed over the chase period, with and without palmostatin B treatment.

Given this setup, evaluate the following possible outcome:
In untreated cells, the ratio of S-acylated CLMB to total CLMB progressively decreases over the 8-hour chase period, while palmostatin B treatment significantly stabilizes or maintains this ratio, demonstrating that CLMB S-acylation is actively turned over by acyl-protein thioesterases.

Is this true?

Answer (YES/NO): NO